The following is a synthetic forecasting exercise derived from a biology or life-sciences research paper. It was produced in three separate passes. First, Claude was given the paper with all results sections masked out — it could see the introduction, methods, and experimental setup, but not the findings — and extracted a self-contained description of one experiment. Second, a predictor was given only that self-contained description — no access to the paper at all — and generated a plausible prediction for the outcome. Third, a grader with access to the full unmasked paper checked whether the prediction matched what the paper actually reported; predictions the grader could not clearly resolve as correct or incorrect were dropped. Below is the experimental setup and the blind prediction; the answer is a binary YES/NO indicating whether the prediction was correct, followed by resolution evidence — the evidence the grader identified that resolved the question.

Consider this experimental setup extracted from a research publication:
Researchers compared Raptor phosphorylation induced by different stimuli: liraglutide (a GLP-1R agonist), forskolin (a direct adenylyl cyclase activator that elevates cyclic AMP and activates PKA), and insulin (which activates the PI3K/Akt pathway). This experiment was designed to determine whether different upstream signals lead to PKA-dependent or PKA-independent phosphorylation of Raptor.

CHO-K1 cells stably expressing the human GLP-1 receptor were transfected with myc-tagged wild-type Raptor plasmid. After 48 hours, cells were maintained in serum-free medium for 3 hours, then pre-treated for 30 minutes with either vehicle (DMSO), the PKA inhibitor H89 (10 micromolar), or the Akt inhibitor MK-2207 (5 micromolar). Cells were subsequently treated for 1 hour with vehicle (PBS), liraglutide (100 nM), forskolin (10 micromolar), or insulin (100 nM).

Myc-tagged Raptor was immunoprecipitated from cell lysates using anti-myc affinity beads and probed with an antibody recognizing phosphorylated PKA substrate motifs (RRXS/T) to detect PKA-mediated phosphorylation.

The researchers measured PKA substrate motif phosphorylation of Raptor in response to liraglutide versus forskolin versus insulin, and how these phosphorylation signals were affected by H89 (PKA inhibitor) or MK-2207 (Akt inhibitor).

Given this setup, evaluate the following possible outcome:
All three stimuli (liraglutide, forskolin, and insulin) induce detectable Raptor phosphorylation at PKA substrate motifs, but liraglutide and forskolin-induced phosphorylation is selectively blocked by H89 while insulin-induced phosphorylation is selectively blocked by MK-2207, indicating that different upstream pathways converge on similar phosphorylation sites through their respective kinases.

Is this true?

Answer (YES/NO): NO